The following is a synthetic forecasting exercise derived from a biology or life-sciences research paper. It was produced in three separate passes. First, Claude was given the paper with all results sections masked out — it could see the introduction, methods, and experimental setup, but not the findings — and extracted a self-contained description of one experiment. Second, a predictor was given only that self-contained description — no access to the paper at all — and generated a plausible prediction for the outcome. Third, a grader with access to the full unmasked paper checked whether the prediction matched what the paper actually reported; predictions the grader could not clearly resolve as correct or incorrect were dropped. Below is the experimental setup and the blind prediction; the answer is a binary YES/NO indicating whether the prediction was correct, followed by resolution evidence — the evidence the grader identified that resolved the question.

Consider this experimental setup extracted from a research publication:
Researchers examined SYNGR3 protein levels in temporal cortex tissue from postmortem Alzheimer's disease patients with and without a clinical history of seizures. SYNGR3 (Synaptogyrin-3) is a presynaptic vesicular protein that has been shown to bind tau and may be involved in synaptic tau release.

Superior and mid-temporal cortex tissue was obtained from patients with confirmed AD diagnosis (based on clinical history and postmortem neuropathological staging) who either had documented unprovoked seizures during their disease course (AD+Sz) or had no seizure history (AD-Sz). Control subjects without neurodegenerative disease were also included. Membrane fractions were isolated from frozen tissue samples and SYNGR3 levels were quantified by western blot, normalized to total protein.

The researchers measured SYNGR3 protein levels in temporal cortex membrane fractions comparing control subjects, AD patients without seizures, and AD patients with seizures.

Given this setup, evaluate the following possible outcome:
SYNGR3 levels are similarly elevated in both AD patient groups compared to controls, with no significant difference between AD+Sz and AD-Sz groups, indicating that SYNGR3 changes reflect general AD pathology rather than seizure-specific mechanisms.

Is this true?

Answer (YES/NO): NO